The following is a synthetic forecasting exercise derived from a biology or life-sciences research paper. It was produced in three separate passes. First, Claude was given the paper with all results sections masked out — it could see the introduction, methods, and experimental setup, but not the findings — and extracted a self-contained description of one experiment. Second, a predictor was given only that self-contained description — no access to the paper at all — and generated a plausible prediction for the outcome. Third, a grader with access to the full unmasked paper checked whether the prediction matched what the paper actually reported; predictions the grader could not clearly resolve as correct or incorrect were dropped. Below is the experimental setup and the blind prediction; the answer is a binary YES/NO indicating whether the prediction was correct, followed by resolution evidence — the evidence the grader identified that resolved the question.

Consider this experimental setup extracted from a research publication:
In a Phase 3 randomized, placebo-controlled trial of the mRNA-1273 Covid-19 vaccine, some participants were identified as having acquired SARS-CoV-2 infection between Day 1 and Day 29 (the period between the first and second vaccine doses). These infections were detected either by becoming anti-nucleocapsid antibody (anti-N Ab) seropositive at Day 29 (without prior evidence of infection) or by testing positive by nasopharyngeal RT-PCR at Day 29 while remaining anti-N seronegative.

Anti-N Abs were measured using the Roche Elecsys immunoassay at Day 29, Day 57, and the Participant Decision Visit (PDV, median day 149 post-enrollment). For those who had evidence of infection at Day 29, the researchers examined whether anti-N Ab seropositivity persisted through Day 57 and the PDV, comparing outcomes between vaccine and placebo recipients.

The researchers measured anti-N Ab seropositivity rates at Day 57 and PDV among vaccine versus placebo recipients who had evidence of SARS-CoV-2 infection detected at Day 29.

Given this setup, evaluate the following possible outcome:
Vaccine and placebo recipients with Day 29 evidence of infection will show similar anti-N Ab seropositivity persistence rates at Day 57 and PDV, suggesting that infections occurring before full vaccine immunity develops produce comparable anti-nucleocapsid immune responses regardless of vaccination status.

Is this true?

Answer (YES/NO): YES